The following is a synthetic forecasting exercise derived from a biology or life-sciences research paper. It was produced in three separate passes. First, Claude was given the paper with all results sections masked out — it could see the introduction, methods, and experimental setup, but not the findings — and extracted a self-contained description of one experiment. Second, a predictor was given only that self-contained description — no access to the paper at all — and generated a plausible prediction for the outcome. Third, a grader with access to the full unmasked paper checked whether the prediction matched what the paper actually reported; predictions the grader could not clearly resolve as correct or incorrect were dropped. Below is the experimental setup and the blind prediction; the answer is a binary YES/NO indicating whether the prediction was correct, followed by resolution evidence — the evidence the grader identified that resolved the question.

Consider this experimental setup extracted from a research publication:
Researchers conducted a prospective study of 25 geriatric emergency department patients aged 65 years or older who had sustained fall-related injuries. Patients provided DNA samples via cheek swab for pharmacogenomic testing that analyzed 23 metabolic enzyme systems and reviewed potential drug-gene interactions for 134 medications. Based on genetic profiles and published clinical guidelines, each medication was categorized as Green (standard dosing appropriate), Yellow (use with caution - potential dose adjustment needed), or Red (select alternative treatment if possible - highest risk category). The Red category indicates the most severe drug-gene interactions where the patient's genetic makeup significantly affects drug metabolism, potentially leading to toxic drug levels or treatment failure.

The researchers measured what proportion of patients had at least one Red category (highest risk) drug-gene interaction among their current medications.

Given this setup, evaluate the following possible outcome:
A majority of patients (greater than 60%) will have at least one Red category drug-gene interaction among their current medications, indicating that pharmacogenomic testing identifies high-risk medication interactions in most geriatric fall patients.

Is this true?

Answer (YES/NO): NO